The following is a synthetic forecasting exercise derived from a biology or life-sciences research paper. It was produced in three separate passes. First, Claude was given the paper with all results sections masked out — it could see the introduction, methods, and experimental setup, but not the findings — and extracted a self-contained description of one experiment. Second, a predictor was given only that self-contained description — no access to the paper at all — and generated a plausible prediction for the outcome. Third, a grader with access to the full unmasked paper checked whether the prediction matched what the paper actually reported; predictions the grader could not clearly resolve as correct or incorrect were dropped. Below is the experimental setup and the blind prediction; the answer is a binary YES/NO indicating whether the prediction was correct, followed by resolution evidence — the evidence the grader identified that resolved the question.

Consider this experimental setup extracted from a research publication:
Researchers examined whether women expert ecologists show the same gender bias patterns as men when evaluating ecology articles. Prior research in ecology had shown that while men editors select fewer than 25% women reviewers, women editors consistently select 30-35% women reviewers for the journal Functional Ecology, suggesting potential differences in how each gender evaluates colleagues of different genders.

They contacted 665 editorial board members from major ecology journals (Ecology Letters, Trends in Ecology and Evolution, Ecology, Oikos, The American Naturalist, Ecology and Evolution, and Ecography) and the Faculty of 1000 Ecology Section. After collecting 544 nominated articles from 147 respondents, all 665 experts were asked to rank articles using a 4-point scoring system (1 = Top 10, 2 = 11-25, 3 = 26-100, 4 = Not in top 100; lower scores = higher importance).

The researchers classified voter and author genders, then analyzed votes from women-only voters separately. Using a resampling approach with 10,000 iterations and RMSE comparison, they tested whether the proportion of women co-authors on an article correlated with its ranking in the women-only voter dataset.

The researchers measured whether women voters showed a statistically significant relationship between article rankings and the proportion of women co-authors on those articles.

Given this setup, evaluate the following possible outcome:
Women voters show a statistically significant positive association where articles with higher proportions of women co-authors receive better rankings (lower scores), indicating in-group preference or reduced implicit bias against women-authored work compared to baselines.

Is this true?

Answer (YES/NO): NO